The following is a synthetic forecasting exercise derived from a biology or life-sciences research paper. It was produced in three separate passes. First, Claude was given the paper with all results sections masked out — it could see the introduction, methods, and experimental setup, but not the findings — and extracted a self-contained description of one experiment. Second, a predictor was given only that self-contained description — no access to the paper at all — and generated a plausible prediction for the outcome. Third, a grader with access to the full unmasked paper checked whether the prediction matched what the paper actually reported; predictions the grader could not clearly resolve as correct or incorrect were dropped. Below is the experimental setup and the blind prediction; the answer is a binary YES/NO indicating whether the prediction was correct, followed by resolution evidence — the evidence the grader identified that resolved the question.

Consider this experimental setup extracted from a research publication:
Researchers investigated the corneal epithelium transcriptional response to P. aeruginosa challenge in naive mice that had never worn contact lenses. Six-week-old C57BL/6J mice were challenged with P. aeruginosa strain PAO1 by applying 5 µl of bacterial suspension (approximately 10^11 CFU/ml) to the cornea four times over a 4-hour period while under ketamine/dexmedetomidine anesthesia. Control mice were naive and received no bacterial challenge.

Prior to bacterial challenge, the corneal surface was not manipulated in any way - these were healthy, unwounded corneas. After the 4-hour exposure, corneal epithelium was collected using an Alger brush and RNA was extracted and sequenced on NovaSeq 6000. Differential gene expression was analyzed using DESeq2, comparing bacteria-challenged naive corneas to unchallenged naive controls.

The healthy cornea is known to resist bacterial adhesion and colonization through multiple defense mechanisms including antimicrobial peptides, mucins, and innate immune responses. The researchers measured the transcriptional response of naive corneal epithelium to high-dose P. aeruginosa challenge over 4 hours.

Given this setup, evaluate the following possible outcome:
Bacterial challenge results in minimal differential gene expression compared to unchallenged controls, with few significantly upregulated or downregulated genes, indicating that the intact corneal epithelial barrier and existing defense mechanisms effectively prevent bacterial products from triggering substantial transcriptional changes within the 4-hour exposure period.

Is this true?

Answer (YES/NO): NO